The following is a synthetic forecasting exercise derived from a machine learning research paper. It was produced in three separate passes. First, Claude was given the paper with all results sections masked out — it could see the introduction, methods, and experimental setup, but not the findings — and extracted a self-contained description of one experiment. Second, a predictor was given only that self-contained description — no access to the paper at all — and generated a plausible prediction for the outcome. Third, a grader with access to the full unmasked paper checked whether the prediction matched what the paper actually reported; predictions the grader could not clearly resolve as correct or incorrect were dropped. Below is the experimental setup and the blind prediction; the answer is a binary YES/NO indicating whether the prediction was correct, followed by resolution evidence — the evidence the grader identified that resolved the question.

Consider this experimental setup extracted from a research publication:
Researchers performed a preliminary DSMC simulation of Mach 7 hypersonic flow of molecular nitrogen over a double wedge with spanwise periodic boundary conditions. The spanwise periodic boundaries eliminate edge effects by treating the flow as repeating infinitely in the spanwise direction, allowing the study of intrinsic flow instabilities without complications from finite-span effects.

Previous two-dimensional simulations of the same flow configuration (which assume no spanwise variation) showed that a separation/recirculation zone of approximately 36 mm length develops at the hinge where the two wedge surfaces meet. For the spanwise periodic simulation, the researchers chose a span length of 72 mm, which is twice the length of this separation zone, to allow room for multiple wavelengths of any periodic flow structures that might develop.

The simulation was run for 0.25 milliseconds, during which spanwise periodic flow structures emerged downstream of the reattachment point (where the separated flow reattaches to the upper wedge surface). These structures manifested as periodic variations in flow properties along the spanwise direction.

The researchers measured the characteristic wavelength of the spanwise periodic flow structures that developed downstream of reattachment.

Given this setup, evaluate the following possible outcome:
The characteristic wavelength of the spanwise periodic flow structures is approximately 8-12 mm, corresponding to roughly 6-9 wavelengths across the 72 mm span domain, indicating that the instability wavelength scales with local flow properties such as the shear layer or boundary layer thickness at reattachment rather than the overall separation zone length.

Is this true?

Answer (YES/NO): NO